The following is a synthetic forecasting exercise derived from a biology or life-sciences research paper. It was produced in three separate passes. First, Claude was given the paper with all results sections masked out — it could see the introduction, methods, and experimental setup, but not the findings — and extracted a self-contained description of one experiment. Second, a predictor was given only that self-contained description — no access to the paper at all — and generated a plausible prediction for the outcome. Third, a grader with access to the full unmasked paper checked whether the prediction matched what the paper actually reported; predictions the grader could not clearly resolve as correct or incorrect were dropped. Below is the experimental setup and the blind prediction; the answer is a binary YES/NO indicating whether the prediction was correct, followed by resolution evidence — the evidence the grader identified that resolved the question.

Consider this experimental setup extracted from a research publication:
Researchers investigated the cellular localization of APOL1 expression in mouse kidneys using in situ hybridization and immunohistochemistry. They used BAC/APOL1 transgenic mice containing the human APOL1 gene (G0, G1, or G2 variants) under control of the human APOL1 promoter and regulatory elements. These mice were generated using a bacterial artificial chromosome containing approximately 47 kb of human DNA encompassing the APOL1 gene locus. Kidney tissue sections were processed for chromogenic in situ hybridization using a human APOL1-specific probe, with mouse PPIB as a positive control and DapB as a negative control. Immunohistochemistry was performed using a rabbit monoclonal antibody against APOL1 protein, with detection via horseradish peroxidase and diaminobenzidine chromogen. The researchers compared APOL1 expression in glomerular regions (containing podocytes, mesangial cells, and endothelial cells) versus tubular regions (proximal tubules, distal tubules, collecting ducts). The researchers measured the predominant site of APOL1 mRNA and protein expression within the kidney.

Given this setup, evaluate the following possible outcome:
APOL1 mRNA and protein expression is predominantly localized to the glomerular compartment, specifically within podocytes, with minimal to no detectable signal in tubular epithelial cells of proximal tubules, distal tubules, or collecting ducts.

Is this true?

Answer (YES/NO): NO